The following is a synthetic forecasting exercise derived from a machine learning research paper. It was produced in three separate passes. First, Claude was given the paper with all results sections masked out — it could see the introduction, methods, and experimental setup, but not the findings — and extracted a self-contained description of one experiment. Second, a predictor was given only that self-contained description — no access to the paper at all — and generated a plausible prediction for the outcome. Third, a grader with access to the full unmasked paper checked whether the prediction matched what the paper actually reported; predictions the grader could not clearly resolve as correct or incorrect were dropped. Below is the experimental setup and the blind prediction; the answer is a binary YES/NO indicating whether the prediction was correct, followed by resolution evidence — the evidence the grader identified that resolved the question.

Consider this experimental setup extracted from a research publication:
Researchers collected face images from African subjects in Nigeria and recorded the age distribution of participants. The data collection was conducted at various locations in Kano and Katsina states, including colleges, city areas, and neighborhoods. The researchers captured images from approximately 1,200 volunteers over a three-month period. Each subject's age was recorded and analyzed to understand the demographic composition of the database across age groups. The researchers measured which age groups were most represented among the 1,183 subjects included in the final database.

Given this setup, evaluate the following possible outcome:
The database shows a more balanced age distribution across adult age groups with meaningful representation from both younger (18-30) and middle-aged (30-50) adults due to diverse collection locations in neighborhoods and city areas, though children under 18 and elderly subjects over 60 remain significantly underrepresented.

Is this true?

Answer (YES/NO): NO